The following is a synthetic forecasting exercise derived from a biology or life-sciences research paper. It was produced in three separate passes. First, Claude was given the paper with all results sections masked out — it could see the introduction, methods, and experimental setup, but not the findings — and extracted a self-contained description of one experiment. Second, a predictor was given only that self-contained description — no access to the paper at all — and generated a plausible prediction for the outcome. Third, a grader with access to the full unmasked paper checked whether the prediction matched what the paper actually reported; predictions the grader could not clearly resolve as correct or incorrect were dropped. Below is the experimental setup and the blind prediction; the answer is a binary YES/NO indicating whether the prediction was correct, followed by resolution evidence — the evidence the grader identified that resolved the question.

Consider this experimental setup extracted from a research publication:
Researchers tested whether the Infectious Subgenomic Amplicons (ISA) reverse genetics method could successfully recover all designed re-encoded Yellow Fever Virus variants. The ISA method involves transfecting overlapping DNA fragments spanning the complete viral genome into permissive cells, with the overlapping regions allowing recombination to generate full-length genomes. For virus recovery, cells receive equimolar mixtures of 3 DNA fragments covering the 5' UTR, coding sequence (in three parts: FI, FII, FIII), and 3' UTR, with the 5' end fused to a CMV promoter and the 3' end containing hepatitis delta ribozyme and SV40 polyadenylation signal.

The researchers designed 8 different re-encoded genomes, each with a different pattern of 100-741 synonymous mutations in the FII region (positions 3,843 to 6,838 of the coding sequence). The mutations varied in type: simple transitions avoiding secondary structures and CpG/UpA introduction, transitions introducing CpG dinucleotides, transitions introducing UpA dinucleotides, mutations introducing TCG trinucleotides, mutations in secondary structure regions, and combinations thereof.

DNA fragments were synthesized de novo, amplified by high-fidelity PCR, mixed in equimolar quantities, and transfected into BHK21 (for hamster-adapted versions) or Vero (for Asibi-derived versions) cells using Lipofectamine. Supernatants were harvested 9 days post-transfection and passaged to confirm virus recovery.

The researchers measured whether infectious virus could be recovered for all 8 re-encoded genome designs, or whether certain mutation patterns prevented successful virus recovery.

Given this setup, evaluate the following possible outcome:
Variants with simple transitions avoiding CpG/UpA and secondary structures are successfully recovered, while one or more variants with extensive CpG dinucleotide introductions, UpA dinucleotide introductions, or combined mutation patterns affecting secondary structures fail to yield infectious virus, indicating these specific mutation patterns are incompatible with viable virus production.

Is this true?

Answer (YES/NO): NO